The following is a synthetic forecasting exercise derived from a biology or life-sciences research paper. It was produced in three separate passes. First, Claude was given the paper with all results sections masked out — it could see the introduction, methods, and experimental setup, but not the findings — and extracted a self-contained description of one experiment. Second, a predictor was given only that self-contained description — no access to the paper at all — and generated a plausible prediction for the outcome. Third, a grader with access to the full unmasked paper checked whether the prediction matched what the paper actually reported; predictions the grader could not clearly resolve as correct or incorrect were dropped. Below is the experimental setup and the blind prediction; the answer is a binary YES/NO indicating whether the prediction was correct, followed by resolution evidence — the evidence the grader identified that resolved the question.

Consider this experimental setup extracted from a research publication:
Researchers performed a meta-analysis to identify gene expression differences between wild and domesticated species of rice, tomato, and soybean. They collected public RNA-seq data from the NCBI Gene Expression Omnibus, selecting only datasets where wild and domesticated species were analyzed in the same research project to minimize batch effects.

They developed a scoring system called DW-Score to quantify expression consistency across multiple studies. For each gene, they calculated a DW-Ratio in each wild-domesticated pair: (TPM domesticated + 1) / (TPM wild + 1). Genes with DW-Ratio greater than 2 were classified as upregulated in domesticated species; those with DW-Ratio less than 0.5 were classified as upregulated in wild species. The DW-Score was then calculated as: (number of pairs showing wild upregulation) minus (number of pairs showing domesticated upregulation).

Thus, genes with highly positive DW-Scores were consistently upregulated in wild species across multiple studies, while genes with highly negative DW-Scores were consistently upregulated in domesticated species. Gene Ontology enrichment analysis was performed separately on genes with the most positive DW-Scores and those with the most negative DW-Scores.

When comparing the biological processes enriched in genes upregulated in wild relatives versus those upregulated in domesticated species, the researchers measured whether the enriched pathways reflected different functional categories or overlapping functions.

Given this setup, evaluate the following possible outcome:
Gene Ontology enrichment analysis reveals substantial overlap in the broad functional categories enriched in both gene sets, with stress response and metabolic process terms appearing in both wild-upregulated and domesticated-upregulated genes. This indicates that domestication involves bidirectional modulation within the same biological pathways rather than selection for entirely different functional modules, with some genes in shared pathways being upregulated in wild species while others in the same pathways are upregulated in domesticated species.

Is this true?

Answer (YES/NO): NO